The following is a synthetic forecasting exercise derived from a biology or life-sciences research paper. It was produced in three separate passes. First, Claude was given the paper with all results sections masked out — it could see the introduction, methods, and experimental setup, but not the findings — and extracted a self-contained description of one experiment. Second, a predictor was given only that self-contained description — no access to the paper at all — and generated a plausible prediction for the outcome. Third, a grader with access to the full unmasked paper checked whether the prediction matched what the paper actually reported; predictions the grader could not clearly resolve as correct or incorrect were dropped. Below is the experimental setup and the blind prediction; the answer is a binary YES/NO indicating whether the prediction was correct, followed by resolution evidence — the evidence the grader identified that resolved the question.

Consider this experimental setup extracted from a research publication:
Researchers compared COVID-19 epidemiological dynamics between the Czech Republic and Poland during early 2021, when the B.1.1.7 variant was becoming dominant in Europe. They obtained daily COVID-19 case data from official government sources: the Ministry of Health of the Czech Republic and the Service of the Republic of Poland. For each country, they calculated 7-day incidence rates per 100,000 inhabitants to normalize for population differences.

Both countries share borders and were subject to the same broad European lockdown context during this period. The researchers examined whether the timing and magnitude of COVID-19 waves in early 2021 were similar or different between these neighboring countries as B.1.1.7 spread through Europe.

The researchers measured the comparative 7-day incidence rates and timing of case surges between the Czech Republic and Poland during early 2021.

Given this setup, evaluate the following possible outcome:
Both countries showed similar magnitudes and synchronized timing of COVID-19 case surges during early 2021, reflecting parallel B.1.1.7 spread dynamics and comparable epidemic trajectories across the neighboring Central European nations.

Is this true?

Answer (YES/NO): NO